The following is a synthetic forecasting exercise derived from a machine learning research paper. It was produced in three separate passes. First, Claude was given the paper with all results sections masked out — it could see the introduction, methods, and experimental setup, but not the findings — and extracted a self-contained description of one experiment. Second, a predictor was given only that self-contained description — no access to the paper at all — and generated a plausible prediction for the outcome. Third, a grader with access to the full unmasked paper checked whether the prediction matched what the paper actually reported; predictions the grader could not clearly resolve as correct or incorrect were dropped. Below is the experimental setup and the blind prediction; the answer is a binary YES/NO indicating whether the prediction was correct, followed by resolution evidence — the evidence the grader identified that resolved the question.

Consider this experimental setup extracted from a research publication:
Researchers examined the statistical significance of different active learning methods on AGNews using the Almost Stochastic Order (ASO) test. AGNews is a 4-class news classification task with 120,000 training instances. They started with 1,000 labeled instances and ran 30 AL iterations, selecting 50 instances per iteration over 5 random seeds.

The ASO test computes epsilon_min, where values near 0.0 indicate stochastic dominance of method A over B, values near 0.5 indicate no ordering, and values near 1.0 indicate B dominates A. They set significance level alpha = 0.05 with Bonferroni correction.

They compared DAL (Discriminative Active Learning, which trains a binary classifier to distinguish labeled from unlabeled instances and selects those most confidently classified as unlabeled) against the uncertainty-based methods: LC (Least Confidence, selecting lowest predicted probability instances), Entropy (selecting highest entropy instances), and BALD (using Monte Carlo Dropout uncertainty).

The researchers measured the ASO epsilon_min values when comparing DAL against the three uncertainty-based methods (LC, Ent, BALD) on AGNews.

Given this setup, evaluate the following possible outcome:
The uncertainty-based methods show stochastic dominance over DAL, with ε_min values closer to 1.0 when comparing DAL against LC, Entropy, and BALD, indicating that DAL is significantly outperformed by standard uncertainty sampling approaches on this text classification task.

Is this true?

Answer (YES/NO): NO